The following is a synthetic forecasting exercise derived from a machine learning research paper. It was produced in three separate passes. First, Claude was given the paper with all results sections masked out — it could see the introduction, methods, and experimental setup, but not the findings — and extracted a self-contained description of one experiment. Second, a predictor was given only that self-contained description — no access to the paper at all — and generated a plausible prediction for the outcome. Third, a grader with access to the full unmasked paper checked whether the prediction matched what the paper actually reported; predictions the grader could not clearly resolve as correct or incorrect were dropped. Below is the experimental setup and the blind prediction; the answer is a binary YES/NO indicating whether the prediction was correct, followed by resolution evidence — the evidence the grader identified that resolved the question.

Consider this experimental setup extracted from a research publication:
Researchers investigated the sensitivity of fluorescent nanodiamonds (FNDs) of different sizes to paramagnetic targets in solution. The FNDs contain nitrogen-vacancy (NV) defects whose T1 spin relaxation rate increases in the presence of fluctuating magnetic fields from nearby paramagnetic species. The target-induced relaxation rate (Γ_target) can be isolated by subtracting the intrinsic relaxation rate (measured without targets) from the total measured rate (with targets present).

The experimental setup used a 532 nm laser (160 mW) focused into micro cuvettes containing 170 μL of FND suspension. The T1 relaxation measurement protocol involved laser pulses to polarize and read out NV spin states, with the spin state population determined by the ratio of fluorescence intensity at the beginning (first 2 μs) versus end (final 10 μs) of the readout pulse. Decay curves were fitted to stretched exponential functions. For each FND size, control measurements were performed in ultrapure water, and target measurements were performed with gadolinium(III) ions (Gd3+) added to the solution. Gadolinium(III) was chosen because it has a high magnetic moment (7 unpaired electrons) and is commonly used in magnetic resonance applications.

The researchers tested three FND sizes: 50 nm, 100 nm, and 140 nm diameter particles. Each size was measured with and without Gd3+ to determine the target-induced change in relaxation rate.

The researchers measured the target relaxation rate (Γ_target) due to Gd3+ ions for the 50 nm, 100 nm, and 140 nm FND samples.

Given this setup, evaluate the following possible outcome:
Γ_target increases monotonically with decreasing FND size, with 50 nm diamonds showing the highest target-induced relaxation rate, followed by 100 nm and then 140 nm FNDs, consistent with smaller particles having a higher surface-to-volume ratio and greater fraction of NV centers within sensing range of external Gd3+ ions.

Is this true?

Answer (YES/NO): YES